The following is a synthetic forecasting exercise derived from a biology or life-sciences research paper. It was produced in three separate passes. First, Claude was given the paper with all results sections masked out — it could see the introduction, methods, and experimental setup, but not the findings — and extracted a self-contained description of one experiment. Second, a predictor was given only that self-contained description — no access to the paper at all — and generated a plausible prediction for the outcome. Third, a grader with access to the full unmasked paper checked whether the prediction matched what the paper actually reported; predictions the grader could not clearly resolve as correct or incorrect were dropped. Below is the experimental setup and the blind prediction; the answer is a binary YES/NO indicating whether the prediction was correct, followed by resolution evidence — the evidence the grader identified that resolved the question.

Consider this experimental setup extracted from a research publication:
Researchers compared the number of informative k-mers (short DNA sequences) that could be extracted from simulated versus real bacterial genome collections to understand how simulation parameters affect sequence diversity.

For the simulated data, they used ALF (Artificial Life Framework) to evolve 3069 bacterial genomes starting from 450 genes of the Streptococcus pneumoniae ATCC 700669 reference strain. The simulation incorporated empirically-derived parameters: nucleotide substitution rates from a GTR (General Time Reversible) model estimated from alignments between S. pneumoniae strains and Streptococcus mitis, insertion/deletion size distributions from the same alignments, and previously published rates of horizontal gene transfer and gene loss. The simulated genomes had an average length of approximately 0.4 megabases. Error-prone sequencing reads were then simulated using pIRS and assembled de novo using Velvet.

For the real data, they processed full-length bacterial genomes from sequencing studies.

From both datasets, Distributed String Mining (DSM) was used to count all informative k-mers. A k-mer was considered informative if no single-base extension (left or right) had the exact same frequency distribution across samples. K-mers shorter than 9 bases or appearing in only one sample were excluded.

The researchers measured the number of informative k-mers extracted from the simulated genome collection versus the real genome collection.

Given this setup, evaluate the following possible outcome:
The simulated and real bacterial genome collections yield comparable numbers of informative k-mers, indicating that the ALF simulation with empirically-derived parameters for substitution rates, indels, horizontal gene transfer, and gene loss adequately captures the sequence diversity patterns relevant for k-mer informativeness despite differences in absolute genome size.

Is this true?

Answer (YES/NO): NO